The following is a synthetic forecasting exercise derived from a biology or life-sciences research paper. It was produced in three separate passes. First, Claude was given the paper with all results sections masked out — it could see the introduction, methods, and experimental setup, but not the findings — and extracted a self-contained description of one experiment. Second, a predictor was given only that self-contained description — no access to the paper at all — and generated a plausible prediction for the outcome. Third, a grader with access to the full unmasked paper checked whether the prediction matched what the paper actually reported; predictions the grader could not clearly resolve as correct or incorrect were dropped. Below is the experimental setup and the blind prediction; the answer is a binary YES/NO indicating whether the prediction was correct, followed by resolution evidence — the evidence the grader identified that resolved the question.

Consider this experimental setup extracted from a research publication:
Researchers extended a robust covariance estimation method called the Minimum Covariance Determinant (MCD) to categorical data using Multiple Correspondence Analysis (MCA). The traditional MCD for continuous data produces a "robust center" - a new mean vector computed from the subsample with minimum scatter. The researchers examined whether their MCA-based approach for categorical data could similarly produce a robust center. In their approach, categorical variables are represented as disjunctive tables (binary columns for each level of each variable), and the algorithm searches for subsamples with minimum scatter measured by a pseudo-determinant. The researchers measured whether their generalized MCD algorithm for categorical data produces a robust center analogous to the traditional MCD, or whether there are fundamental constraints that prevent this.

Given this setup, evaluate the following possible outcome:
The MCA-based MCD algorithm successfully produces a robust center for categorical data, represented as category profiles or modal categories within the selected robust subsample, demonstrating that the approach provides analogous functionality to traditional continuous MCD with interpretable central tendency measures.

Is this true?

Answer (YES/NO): NO